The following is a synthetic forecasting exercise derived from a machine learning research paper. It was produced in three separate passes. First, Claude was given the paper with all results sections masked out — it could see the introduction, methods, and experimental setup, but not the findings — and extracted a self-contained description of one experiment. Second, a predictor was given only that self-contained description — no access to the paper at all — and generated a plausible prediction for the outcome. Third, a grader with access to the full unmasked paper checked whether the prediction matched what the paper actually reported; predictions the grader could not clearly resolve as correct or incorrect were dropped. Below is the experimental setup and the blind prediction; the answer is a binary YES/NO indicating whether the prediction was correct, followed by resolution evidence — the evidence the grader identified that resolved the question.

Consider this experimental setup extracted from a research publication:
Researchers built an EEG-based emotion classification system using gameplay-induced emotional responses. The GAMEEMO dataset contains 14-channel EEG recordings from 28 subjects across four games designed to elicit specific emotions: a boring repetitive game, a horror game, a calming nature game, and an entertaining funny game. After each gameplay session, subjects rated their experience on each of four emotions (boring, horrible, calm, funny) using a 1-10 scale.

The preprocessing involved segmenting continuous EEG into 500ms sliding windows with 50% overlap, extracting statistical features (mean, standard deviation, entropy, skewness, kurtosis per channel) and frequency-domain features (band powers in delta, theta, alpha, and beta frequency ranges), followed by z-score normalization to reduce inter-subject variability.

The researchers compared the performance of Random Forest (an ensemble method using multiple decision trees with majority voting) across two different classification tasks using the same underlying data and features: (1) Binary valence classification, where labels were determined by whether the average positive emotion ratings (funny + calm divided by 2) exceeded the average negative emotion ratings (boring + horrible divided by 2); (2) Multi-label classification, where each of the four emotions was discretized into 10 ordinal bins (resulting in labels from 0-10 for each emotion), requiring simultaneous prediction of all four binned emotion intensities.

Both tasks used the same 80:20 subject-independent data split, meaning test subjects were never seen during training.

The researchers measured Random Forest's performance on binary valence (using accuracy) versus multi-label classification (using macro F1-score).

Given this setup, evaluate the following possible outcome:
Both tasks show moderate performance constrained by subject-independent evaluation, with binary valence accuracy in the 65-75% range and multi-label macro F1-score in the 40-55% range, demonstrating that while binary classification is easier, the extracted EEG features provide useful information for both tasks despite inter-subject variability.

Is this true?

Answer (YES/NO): NO